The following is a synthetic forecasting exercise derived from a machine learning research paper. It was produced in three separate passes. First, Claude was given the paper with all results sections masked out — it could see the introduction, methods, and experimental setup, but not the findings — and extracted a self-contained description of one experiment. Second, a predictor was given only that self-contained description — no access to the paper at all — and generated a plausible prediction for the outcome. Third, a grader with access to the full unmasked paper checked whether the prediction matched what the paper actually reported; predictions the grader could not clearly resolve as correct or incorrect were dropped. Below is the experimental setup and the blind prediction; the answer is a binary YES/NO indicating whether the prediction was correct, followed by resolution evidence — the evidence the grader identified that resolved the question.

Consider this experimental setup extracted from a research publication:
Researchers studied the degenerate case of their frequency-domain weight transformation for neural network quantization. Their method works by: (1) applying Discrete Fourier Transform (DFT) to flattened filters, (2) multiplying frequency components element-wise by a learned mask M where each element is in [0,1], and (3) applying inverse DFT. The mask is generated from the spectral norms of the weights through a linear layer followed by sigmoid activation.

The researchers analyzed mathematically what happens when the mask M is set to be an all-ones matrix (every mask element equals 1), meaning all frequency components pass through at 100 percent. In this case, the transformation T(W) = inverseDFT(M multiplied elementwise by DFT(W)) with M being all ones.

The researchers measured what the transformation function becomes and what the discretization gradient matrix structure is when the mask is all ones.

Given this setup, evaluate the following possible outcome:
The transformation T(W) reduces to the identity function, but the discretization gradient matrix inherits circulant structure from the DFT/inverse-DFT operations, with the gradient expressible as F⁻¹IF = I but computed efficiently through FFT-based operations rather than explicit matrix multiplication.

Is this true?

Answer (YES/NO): NO